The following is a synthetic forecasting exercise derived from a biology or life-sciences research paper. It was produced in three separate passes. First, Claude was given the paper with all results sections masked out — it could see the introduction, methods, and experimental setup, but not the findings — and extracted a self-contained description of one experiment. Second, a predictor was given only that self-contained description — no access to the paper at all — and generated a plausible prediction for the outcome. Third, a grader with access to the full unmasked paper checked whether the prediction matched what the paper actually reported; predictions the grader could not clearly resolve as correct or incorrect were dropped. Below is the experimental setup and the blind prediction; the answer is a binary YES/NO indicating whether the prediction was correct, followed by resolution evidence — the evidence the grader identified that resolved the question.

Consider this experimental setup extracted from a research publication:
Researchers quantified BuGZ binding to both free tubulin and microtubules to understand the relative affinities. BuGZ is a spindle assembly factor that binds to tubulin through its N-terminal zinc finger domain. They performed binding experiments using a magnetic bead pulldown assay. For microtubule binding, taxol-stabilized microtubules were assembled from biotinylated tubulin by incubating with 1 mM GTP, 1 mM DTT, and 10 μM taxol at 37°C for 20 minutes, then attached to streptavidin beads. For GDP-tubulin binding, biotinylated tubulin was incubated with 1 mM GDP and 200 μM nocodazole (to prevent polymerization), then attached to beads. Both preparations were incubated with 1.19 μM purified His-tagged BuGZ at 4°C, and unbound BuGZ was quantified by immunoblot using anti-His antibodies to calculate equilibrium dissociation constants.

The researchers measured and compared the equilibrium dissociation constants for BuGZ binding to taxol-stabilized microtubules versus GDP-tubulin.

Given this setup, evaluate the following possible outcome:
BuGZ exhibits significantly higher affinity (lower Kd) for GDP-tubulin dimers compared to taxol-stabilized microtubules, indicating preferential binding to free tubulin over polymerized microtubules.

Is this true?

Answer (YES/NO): YES